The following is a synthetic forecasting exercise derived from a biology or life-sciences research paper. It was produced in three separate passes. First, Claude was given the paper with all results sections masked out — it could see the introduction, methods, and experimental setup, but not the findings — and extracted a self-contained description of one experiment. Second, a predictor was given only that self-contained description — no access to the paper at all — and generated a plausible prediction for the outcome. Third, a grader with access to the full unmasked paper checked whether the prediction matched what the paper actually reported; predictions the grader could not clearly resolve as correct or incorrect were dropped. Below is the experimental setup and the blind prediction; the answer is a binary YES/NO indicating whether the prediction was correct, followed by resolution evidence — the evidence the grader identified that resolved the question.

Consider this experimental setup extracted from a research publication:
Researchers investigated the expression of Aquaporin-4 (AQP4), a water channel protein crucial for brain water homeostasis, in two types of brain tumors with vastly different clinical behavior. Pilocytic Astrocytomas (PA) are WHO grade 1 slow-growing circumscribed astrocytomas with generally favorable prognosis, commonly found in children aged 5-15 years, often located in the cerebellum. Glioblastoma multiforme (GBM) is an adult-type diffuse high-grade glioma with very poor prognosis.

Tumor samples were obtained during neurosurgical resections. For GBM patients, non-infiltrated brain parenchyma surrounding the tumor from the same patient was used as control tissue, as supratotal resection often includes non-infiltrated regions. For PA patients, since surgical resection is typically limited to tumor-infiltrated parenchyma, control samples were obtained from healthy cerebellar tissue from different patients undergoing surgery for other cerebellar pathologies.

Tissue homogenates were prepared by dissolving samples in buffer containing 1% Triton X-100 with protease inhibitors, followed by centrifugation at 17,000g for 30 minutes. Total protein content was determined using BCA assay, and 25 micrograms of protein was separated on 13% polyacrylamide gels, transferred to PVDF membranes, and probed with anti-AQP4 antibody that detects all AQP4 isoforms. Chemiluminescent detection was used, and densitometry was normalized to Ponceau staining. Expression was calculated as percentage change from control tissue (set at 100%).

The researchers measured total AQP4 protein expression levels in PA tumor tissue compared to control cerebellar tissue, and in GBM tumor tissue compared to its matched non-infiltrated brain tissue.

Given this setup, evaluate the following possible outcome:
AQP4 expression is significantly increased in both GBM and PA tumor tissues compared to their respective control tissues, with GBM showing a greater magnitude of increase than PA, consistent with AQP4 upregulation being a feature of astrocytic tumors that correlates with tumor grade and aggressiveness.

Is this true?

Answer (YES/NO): NO